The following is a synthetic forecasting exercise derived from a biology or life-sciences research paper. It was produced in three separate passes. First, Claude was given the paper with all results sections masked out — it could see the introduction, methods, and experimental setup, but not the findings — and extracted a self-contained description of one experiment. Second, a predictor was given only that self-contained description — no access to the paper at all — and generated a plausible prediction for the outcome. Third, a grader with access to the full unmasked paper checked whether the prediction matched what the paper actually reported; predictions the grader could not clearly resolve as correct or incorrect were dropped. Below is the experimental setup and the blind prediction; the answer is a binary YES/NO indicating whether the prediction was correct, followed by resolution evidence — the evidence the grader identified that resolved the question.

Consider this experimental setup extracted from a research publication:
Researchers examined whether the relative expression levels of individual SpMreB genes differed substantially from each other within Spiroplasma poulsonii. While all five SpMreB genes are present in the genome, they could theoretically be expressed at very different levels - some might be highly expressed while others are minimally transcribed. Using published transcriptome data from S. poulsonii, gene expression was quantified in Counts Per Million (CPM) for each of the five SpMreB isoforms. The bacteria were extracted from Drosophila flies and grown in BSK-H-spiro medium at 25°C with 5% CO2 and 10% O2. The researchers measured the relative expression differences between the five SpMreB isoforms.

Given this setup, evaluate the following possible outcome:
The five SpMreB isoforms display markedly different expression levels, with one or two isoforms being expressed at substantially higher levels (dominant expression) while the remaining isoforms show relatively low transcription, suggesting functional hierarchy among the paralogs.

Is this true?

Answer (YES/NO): NO